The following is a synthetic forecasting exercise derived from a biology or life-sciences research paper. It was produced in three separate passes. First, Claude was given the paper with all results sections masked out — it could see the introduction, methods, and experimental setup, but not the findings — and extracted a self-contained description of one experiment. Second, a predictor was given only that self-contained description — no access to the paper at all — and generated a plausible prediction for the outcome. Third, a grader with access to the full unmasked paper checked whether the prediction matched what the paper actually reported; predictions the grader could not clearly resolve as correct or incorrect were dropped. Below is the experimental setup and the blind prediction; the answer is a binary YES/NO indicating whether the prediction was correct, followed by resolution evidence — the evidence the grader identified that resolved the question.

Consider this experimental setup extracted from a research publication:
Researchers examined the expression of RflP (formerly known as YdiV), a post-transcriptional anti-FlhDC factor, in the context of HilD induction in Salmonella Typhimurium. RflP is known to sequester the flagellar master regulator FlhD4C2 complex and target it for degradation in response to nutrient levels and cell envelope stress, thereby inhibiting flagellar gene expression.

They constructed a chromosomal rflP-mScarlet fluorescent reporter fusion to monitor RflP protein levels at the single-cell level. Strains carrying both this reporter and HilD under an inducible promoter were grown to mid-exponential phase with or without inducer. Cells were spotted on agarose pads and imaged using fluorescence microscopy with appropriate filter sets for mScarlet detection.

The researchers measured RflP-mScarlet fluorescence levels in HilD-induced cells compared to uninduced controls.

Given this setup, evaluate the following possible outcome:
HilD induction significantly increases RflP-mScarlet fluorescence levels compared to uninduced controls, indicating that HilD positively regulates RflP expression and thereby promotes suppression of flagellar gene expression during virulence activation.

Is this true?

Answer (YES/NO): NO